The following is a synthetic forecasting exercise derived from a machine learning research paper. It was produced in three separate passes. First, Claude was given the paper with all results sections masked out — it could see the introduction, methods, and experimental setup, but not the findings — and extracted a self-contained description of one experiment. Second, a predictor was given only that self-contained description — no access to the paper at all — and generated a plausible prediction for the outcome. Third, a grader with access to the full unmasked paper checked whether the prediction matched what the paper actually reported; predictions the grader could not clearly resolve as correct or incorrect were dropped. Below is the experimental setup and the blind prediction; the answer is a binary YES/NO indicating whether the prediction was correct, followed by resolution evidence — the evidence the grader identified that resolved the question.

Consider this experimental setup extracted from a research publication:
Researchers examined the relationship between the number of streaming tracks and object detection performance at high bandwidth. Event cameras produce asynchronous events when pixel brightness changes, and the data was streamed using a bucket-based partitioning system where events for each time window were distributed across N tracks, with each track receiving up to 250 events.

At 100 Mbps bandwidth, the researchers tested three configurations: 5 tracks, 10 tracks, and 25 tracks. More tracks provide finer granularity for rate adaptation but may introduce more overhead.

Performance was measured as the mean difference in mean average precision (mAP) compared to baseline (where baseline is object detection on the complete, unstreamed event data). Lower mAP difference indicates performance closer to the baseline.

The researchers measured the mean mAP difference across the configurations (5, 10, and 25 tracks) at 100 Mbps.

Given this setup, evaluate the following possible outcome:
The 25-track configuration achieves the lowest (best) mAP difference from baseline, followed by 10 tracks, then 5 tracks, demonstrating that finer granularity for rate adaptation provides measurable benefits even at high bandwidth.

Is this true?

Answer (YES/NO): NO